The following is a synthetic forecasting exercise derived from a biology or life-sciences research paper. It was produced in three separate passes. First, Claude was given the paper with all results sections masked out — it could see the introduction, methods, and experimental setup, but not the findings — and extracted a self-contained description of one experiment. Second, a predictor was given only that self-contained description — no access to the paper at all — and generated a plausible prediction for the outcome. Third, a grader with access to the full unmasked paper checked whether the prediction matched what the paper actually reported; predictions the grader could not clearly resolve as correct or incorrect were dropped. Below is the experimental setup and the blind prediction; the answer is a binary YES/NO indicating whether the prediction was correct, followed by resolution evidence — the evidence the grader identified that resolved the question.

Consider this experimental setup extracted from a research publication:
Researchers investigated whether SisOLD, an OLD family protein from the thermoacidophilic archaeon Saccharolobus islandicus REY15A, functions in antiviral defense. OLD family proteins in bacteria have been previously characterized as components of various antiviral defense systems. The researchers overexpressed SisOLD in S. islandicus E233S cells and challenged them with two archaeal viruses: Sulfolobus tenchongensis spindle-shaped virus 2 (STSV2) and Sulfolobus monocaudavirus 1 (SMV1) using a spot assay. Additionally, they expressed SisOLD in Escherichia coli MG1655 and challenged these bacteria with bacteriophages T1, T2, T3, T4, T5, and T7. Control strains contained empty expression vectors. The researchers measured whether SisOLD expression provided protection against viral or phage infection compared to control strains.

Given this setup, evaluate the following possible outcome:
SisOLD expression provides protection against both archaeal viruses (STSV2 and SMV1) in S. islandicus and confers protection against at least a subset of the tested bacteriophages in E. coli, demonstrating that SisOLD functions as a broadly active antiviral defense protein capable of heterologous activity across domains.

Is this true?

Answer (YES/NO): NO